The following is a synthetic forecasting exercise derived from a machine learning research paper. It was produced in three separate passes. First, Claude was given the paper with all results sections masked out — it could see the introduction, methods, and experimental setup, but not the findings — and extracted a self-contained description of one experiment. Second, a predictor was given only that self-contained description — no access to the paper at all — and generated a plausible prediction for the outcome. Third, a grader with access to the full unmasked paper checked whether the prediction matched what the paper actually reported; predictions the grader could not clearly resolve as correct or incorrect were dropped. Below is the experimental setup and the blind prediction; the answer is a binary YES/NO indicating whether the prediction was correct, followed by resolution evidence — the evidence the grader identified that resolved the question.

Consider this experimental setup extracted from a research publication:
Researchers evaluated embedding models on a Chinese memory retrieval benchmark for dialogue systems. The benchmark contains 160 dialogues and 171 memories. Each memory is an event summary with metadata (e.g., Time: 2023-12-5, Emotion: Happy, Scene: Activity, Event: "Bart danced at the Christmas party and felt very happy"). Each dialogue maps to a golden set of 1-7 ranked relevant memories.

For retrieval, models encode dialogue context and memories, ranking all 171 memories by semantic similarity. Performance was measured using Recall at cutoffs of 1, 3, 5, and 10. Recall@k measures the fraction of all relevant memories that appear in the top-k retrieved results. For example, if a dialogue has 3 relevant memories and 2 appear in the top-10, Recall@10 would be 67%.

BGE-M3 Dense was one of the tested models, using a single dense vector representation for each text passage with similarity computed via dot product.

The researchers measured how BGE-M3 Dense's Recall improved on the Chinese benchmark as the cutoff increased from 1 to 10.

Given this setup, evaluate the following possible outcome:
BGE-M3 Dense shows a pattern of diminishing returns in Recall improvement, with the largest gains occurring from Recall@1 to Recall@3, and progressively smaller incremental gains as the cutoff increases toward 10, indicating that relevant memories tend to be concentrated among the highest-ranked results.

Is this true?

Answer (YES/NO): NO